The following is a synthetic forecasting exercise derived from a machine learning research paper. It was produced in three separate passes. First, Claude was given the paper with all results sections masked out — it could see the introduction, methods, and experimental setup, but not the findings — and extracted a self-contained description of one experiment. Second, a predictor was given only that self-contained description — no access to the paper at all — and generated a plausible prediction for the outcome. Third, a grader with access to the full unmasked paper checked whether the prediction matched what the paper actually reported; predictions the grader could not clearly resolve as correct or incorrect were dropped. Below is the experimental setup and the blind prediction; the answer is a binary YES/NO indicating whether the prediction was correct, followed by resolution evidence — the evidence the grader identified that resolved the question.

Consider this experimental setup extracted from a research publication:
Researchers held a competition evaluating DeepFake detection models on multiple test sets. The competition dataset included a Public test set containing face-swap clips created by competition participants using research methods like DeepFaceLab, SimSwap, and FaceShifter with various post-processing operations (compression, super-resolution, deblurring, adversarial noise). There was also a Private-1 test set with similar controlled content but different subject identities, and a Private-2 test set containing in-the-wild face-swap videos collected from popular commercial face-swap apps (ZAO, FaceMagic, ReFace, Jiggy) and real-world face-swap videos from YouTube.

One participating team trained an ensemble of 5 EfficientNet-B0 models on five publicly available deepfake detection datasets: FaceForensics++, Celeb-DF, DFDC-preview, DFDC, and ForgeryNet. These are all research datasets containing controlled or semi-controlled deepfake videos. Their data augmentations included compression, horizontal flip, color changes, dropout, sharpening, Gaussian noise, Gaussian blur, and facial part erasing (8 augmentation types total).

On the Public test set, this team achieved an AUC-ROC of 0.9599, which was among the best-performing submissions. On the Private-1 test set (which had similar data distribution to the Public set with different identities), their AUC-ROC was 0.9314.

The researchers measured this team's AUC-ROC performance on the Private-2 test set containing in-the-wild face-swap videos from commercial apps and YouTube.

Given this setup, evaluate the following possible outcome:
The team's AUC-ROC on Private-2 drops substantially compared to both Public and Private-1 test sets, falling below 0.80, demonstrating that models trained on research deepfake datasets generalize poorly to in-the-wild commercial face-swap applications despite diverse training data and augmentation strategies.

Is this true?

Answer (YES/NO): YES